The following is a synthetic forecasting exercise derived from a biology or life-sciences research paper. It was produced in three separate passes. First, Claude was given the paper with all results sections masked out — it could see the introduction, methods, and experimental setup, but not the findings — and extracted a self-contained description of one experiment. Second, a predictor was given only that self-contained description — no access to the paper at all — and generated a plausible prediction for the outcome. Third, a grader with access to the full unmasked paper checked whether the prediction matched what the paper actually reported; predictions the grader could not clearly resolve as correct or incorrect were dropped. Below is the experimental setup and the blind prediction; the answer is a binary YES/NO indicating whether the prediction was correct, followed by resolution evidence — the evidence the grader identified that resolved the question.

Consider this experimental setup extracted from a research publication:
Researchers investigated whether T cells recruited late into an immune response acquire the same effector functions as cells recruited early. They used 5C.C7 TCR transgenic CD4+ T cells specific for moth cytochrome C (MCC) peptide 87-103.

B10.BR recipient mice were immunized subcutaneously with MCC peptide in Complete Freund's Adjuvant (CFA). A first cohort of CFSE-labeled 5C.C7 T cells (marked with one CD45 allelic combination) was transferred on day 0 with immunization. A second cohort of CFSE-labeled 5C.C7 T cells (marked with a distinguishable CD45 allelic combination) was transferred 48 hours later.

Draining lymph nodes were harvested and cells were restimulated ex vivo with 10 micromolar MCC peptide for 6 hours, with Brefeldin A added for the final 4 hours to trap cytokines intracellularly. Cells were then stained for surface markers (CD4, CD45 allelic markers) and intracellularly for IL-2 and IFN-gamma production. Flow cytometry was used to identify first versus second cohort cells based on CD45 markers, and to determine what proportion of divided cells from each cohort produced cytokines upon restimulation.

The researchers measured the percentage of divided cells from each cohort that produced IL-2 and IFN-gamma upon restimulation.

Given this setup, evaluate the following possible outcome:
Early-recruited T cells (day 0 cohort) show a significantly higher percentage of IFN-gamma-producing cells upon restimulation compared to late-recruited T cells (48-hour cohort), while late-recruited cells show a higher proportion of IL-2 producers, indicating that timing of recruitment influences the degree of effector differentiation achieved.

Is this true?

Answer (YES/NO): NO